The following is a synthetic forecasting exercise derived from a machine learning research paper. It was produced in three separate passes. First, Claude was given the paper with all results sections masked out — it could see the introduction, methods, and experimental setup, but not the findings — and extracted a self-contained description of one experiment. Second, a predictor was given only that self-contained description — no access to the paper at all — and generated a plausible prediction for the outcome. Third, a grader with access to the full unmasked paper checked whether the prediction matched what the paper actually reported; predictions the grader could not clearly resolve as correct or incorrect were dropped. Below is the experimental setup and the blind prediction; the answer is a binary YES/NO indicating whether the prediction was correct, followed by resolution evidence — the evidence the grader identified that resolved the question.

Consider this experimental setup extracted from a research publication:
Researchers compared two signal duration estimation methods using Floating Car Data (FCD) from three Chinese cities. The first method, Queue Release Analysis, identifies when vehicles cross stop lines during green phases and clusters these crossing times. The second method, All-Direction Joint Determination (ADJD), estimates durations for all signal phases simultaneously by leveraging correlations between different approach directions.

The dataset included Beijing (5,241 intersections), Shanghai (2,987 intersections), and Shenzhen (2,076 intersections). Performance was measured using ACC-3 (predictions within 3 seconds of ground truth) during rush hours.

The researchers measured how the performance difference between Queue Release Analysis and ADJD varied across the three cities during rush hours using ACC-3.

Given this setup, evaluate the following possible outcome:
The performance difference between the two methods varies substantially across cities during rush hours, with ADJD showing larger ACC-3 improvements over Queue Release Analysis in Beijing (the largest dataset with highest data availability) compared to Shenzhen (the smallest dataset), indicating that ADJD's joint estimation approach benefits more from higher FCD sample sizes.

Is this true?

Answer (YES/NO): NO